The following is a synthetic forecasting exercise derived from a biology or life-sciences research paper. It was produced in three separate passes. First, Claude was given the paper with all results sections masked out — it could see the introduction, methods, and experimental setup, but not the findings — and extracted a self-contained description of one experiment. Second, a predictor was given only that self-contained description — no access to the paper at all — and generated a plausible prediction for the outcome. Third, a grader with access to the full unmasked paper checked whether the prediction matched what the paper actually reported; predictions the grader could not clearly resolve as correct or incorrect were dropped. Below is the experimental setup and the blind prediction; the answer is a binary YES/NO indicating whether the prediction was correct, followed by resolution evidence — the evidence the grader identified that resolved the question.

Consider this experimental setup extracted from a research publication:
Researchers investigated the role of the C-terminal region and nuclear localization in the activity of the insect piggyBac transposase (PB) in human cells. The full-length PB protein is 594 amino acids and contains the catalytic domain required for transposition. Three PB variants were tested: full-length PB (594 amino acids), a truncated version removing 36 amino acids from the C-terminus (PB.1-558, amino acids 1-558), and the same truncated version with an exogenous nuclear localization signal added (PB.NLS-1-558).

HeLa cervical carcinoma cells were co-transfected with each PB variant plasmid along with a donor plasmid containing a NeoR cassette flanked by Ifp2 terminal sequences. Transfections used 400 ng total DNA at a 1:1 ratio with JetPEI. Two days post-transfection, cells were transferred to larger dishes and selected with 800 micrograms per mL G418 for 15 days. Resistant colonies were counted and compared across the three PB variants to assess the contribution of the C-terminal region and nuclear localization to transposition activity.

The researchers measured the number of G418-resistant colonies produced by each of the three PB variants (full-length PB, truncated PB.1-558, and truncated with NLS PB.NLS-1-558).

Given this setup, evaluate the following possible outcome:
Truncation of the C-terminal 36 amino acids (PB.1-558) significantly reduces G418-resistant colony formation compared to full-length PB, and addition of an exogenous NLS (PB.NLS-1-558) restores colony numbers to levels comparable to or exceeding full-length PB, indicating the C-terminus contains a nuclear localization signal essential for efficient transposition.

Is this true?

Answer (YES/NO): NO